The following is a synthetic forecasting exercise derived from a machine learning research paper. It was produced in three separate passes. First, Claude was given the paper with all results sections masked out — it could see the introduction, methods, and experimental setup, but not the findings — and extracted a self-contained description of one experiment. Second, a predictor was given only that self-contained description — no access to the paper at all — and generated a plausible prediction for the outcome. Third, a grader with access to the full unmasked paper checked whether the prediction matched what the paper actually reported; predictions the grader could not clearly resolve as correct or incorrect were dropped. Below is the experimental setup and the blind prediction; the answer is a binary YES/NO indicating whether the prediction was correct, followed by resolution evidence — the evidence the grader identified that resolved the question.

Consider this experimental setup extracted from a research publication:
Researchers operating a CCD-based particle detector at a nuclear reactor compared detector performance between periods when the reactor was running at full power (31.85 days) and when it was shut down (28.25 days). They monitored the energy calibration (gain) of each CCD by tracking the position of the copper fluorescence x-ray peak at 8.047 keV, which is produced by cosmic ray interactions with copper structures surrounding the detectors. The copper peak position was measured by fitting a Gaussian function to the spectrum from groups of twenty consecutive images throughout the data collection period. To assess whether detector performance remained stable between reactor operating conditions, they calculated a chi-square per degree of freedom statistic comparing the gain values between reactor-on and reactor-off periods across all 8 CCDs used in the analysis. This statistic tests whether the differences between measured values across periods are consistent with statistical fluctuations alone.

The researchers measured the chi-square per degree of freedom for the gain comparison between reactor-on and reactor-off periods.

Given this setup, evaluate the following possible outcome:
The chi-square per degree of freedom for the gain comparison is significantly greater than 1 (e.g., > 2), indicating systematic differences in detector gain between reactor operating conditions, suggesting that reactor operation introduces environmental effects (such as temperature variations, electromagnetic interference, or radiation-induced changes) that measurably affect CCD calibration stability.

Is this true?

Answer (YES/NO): NO